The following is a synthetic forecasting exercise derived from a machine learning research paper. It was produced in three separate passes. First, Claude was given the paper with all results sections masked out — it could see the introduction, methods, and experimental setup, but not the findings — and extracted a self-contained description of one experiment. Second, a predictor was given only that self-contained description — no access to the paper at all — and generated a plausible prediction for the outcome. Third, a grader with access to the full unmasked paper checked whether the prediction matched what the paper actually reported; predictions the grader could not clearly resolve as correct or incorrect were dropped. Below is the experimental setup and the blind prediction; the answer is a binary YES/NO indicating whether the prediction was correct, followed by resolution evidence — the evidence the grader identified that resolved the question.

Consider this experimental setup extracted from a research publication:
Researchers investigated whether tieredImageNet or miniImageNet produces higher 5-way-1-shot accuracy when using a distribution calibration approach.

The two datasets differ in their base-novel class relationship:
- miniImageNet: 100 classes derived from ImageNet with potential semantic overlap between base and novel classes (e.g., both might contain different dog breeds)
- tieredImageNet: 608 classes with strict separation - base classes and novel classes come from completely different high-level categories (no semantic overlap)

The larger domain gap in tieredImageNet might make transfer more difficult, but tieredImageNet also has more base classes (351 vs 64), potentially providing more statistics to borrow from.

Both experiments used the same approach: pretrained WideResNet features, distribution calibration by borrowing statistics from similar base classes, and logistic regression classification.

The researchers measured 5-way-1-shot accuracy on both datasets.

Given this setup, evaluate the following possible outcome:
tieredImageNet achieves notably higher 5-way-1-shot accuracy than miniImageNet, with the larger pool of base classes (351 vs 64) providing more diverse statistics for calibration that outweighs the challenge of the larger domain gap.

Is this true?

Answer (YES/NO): YES